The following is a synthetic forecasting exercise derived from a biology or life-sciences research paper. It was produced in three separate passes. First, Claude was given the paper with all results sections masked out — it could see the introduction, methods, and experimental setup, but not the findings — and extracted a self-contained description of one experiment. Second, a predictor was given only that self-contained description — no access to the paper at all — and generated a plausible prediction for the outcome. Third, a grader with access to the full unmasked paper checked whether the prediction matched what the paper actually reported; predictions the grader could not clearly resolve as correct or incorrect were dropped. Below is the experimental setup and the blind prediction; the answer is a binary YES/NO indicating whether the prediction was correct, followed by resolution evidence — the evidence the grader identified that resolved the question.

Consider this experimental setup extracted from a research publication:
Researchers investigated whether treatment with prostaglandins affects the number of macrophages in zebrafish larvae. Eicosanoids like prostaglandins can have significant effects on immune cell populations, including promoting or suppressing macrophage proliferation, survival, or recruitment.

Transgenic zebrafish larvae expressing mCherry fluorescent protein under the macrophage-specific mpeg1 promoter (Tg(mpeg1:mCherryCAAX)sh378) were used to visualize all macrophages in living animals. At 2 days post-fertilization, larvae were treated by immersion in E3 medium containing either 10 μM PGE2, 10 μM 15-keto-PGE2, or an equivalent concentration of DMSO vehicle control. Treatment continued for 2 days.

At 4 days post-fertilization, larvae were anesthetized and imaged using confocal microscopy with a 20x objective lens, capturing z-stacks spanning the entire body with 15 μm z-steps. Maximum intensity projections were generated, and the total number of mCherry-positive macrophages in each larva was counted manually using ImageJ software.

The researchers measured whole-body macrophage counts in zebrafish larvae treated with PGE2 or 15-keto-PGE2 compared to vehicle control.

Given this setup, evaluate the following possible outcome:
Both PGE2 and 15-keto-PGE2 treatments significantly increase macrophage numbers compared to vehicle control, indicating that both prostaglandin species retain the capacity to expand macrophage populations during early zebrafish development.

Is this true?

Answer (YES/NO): NO